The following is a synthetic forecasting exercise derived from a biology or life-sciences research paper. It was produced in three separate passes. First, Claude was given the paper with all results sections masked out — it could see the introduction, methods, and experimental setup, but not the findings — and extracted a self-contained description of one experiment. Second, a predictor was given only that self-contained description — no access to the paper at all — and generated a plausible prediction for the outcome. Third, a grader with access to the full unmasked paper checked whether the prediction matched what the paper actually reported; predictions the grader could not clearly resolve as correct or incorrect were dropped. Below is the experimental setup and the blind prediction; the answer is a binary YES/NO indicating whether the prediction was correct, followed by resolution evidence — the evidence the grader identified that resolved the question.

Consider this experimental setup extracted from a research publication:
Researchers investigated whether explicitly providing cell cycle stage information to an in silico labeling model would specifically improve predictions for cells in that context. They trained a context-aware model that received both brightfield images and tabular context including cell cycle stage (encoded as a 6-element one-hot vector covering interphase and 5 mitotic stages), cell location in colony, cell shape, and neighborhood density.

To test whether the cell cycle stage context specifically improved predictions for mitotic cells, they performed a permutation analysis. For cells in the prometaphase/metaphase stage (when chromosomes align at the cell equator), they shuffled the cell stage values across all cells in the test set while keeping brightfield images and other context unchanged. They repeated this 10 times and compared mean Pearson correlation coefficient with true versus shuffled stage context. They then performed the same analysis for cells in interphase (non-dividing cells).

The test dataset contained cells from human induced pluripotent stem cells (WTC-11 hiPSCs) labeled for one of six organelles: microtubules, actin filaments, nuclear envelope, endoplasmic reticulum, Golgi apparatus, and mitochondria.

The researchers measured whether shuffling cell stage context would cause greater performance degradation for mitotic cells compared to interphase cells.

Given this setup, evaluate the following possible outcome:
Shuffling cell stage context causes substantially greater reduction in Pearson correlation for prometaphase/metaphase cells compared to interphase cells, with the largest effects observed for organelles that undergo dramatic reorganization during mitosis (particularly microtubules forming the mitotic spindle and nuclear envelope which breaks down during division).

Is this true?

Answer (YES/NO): NO